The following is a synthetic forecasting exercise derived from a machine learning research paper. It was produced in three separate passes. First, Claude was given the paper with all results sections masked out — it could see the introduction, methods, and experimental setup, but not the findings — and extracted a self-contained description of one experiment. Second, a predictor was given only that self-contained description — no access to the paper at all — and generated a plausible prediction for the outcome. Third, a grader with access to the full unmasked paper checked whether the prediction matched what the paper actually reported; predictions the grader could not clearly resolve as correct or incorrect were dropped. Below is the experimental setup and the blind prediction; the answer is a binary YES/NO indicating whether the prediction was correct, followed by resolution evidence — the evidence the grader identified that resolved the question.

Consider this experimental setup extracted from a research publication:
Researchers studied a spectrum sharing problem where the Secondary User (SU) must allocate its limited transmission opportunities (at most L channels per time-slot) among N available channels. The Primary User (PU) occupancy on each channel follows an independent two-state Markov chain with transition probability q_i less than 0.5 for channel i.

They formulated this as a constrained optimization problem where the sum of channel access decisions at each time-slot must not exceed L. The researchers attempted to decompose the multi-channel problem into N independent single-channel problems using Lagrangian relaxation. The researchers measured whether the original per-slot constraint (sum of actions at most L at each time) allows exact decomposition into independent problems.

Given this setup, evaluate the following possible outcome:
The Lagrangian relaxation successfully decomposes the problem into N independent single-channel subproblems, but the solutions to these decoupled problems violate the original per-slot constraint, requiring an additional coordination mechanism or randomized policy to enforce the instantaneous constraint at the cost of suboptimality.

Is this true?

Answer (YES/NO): YES